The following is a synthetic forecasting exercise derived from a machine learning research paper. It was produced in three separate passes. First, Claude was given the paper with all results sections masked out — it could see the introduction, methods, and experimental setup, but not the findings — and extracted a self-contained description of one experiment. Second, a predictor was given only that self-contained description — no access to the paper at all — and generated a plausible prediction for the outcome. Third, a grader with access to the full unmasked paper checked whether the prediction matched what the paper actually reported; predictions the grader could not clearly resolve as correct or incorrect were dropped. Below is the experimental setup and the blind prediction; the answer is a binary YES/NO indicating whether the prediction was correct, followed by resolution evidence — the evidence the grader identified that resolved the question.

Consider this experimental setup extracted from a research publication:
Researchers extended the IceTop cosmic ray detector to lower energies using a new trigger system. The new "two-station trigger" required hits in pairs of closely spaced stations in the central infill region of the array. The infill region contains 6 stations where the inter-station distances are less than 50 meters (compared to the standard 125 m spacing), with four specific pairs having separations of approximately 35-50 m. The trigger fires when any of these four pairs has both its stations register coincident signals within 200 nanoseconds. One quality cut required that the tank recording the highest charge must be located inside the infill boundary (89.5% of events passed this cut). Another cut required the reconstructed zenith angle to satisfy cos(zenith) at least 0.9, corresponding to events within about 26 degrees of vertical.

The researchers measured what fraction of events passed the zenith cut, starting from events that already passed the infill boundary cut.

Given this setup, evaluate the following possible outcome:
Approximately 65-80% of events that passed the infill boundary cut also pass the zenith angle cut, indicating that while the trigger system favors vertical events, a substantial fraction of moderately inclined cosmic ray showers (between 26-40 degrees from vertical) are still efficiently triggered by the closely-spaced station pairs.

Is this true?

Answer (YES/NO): NO